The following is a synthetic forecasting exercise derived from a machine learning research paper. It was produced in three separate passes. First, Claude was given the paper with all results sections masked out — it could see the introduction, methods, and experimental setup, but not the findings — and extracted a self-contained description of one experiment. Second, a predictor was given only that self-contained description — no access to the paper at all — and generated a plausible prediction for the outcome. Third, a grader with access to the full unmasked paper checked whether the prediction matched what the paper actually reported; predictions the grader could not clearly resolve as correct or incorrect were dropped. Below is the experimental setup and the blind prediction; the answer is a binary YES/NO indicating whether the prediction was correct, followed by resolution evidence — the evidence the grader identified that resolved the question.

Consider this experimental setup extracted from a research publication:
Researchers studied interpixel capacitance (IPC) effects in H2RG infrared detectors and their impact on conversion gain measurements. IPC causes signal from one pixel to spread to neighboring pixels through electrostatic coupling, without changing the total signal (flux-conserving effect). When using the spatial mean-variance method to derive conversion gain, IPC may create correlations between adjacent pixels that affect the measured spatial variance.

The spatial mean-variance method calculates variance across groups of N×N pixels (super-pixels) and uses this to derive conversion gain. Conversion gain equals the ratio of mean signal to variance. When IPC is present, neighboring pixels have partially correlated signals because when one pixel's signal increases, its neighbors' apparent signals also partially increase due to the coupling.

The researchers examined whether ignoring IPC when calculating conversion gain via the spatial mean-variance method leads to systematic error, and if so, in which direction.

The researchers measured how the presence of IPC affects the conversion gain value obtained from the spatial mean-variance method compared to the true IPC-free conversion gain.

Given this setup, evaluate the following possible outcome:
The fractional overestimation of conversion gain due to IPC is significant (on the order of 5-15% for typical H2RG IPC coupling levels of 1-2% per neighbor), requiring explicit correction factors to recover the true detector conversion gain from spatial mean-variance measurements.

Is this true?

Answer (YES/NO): NO